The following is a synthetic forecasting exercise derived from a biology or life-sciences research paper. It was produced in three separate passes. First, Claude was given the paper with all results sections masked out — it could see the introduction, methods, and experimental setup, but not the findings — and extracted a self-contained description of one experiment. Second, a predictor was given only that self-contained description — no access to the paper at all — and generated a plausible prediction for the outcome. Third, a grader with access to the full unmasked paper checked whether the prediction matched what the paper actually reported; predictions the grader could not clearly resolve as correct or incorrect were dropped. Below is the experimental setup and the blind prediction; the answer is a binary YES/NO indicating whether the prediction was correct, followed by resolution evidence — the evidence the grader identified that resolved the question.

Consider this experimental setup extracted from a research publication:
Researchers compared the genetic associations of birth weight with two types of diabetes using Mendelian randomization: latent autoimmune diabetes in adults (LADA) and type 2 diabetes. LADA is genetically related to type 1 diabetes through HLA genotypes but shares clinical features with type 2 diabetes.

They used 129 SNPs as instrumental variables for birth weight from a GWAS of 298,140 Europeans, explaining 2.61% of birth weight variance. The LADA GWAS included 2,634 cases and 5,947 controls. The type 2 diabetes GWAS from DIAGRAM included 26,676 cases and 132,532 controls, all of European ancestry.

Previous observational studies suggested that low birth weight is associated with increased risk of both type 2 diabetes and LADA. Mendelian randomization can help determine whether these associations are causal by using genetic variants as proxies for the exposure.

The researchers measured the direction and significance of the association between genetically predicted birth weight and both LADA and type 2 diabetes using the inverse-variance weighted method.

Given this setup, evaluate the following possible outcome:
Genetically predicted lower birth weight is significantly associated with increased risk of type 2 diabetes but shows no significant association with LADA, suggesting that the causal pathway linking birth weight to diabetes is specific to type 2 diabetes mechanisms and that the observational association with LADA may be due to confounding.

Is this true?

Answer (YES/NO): NO